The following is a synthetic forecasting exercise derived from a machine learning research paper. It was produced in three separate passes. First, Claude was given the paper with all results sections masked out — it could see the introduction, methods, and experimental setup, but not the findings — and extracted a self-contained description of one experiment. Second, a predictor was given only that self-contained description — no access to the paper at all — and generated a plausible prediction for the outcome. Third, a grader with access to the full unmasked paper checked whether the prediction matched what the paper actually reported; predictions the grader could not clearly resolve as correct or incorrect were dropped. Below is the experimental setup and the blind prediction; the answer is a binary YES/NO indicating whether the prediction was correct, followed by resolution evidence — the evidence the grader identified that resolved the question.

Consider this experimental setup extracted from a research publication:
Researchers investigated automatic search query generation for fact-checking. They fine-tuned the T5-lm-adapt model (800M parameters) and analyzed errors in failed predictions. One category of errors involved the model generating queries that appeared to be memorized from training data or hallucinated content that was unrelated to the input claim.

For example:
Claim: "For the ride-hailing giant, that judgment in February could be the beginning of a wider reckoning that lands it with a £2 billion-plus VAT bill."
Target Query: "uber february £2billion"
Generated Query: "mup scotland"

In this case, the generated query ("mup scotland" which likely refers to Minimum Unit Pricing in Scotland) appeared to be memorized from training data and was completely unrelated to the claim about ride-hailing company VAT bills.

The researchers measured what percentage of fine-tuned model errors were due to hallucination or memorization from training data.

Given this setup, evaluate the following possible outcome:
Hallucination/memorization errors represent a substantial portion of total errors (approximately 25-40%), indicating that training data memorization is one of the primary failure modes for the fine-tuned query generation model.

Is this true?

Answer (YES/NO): NO